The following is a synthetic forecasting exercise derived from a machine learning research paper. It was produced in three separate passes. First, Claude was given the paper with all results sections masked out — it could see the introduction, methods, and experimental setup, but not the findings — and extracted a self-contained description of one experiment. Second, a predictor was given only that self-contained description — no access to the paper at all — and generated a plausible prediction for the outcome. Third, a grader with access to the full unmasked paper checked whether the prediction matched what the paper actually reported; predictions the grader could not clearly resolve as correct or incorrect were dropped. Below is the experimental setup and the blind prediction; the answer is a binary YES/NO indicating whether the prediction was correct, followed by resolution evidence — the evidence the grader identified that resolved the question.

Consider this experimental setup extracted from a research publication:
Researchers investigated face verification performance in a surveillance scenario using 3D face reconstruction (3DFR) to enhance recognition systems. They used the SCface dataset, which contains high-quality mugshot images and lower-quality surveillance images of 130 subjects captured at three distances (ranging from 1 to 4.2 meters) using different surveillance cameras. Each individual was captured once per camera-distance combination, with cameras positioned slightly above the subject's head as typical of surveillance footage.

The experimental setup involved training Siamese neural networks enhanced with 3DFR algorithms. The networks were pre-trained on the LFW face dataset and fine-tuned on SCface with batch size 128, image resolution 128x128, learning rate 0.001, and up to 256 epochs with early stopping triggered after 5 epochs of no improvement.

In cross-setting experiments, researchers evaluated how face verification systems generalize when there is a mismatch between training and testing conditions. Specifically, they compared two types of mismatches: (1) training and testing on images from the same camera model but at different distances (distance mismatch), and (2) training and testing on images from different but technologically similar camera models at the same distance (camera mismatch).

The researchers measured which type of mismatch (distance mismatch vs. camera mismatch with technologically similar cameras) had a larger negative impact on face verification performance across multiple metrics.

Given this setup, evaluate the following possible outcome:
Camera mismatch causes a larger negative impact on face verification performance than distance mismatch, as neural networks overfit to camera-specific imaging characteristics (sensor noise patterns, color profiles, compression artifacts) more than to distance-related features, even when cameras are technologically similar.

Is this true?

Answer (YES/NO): NO